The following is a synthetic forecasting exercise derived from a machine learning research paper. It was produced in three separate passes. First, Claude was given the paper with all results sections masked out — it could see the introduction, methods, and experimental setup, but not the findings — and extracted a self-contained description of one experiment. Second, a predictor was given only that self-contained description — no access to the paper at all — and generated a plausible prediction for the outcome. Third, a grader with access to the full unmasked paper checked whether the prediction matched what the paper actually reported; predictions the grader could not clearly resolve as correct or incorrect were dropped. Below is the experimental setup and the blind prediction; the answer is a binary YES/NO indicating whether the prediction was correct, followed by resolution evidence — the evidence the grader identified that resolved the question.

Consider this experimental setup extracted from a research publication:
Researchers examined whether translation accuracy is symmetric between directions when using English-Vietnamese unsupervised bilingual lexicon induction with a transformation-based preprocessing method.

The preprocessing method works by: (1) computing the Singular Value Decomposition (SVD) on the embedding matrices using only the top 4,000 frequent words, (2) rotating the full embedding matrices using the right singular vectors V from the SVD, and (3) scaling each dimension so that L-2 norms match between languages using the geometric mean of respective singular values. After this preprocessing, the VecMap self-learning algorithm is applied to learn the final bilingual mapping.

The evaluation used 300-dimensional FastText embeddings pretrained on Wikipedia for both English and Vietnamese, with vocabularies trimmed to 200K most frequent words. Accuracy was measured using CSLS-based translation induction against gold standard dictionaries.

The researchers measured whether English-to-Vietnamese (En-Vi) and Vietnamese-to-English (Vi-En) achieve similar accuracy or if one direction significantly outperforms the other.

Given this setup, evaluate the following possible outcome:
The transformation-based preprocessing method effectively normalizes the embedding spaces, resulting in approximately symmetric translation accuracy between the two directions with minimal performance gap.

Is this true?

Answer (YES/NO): NO